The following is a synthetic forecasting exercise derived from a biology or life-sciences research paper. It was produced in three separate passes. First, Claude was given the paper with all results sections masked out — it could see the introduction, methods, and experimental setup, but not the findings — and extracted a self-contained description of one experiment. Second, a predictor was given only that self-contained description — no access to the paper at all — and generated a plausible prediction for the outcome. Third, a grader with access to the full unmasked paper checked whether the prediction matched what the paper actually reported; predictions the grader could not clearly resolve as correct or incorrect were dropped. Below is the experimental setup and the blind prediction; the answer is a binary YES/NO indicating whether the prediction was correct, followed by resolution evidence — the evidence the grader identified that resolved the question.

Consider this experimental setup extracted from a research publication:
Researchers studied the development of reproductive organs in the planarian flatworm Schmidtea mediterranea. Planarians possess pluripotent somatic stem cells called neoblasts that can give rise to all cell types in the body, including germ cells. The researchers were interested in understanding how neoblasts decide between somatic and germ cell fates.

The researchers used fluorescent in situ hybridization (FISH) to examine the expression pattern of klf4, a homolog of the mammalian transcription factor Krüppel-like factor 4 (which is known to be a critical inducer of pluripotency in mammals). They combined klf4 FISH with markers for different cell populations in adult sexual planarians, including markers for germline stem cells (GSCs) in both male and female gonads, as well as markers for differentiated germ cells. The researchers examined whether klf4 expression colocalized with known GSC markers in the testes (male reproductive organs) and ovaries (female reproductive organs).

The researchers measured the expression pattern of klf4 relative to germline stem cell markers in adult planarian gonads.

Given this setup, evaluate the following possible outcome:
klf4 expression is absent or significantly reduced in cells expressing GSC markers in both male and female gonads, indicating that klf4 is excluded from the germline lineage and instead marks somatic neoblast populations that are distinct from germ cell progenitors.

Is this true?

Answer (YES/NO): NO